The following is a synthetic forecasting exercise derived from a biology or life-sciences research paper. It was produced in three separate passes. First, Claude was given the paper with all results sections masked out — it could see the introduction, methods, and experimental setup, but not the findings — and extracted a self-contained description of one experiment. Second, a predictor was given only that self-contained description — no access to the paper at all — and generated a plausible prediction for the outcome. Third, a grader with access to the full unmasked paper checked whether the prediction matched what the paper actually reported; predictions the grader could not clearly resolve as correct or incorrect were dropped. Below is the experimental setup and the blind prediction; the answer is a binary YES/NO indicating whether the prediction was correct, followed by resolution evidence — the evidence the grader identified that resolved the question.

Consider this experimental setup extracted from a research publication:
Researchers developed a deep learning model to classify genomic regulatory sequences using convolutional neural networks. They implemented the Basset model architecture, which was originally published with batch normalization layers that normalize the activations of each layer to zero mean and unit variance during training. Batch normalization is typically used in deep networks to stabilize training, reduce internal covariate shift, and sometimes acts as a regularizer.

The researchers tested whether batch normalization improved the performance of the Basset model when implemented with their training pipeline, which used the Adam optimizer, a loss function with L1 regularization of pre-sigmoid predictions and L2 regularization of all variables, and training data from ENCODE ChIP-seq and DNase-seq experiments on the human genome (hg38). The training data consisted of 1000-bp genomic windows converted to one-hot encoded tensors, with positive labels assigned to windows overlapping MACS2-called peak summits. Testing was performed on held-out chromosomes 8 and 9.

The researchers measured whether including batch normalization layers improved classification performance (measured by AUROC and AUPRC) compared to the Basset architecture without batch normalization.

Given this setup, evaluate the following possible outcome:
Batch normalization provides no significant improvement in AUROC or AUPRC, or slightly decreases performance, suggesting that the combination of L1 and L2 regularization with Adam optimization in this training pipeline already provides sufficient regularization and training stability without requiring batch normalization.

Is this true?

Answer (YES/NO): YES